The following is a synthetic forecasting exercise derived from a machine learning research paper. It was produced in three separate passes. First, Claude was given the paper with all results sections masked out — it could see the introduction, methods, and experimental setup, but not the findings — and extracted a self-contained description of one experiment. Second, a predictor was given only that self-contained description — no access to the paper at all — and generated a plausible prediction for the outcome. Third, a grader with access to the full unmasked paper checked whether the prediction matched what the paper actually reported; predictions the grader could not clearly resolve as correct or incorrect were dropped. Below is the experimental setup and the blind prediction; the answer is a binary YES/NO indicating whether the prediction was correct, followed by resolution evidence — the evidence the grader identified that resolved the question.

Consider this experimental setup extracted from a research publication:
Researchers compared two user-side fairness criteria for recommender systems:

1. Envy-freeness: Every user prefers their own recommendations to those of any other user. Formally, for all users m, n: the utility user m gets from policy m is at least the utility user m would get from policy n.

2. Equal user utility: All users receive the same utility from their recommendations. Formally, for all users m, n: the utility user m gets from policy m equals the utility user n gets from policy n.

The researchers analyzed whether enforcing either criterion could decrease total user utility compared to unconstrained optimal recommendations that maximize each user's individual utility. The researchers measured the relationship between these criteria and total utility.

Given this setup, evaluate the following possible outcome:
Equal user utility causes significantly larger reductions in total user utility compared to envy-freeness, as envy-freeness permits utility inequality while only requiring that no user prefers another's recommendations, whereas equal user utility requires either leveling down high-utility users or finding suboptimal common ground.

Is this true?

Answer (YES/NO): YES